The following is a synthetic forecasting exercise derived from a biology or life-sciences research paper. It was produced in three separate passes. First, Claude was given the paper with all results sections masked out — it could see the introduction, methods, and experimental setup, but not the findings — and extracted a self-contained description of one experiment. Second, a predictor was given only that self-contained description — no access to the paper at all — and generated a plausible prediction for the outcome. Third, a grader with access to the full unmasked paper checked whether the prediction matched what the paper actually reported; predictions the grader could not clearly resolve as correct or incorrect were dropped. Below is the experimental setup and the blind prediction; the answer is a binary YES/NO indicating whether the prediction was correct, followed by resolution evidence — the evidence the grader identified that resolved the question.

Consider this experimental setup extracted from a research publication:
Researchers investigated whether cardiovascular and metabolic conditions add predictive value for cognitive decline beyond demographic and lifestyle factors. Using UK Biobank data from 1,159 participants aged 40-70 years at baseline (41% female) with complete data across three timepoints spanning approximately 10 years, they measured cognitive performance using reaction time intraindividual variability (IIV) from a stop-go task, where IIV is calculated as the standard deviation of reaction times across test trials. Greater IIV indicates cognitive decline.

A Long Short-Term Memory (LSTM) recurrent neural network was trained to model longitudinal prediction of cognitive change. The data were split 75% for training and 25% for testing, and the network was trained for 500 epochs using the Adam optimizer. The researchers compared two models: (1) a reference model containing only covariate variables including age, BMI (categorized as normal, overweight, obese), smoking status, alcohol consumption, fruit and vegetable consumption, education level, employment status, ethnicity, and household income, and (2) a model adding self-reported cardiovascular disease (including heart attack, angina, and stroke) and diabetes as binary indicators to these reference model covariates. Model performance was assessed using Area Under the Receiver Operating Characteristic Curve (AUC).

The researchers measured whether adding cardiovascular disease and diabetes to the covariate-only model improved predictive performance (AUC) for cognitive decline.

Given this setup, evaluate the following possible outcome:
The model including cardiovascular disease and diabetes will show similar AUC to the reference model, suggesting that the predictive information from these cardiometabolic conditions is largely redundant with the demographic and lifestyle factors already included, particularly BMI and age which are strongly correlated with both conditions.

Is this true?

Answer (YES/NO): NO